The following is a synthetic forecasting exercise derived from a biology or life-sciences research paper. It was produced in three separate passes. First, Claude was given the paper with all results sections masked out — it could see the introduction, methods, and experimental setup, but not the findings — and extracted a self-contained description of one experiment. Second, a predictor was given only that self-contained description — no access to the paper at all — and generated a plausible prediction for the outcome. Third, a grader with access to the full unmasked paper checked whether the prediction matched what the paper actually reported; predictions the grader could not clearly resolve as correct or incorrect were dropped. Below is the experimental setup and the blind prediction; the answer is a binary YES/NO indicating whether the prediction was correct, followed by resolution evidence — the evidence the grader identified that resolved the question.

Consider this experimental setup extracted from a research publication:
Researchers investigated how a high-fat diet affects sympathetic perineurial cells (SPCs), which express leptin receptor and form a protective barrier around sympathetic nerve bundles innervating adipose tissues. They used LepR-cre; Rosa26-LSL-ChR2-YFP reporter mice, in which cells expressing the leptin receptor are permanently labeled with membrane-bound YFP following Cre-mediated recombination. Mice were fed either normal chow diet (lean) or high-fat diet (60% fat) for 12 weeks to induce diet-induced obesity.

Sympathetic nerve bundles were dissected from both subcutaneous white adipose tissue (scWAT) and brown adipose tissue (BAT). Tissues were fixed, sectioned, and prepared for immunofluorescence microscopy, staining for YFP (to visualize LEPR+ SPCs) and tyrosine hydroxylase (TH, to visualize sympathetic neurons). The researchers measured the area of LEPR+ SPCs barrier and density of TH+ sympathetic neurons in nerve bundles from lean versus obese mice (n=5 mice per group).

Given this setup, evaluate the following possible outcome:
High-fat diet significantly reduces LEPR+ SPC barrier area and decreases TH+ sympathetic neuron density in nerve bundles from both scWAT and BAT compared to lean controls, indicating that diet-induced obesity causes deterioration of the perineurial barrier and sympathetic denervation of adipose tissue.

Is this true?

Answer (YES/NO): YES